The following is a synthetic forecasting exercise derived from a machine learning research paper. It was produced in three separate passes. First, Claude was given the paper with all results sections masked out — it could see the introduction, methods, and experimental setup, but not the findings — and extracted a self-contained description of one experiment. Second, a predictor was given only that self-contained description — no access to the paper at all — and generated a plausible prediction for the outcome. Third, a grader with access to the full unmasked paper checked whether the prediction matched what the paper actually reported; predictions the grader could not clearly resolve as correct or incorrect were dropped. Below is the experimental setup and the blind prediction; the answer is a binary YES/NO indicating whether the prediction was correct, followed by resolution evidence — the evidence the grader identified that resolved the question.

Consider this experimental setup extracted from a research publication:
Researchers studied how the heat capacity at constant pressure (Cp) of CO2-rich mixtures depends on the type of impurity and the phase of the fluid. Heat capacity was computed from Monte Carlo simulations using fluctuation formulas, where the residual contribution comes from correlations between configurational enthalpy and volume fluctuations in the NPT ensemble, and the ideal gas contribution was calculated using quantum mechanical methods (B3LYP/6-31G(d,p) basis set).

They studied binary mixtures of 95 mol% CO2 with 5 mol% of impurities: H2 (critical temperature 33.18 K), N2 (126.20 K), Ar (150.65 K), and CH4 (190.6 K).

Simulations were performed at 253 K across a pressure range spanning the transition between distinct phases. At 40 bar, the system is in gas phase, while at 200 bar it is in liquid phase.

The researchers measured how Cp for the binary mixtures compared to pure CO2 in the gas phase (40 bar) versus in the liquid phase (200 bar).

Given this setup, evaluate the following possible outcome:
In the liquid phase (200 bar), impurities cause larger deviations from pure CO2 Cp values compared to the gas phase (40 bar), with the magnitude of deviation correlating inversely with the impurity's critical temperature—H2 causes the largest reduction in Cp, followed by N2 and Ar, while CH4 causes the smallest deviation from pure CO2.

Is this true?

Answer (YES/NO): NO